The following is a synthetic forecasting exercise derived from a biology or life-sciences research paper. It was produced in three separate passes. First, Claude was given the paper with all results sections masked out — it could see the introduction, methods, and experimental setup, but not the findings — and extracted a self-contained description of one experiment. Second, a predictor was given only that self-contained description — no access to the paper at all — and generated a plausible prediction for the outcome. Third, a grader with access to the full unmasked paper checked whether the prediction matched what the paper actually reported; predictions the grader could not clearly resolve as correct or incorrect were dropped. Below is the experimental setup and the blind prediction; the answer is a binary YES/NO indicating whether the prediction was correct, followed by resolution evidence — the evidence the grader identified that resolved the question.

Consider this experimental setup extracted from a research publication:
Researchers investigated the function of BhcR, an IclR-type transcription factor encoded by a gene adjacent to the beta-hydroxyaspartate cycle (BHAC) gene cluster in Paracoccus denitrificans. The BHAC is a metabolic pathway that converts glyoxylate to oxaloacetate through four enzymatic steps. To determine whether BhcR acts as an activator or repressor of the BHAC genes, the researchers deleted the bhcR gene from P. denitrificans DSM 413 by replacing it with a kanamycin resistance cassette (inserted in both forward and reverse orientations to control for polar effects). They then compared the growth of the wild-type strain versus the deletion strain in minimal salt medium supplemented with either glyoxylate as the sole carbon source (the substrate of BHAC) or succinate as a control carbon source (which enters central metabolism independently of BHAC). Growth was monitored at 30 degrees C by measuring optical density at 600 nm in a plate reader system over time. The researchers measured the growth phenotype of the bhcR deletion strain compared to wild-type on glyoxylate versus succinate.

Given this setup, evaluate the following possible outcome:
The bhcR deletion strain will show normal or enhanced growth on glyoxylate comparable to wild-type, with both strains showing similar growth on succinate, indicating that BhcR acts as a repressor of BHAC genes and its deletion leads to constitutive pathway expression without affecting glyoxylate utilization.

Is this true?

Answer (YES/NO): NO